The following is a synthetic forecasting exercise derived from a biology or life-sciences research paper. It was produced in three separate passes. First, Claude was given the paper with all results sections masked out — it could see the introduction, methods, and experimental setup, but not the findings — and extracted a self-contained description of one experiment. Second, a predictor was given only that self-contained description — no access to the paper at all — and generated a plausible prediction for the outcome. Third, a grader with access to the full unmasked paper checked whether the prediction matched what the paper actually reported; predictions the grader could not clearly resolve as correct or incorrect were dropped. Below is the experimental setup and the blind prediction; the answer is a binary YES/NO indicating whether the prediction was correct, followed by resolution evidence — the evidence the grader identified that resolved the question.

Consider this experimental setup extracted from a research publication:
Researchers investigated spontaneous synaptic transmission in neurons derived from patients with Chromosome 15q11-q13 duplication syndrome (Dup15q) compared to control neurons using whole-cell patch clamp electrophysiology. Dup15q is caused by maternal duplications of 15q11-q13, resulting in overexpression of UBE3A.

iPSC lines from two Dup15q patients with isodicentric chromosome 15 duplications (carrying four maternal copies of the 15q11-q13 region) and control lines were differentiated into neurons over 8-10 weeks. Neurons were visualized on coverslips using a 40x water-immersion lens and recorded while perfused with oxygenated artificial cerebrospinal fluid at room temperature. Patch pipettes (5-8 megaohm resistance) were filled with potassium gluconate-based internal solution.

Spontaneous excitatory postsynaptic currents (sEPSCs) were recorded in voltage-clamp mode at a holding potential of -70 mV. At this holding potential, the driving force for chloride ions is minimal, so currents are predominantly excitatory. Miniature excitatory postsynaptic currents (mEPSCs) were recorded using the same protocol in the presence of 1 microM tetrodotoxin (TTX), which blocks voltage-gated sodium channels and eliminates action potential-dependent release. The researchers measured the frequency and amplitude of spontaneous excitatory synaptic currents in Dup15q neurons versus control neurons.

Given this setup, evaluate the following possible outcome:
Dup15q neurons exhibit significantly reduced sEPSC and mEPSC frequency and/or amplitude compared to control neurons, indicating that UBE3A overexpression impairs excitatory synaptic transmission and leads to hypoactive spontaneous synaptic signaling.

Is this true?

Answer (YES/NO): NO